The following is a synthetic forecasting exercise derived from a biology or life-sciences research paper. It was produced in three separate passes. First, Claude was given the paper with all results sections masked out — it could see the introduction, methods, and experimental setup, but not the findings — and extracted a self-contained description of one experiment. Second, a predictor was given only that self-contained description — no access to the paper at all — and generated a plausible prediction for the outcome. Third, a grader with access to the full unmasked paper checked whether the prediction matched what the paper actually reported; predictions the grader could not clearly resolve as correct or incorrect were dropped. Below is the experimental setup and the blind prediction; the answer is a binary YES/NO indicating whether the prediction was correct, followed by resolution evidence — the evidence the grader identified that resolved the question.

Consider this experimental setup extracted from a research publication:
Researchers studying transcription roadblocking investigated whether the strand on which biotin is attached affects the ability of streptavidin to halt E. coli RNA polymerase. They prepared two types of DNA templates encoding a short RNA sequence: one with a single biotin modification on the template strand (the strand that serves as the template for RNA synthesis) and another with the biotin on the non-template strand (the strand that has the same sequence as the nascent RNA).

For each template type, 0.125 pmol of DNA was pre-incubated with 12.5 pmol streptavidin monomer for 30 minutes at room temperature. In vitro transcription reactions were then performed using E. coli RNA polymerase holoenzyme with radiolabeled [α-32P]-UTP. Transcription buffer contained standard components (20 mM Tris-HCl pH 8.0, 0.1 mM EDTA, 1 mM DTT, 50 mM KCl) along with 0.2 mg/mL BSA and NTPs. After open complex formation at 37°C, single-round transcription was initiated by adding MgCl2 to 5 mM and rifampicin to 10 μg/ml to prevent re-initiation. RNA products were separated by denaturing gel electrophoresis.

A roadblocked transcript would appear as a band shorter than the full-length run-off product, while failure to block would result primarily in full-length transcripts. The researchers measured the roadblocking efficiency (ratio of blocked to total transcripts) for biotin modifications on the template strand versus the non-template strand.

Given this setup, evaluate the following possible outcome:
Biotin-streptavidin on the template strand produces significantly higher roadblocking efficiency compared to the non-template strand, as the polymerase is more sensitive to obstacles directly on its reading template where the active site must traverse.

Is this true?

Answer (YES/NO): YES